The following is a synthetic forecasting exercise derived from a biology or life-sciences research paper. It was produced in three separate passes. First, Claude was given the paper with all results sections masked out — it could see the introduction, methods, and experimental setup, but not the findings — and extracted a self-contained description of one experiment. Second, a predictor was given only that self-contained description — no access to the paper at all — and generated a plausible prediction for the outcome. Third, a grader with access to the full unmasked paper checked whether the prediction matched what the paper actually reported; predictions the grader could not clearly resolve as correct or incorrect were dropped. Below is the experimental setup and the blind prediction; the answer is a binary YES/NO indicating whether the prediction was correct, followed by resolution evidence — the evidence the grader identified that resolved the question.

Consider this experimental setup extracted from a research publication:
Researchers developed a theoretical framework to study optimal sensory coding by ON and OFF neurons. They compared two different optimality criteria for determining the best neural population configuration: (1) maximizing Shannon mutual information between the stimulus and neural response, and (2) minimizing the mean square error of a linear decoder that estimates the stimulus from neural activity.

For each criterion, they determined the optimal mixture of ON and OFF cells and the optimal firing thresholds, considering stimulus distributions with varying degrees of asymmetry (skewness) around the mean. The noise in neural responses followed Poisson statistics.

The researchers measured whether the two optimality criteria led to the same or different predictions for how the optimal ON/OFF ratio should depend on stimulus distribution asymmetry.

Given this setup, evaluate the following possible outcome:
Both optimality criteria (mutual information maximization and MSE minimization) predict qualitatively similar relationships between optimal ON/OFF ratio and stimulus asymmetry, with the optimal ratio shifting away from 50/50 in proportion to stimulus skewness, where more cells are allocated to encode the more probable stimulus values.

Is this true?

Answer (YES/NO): NO